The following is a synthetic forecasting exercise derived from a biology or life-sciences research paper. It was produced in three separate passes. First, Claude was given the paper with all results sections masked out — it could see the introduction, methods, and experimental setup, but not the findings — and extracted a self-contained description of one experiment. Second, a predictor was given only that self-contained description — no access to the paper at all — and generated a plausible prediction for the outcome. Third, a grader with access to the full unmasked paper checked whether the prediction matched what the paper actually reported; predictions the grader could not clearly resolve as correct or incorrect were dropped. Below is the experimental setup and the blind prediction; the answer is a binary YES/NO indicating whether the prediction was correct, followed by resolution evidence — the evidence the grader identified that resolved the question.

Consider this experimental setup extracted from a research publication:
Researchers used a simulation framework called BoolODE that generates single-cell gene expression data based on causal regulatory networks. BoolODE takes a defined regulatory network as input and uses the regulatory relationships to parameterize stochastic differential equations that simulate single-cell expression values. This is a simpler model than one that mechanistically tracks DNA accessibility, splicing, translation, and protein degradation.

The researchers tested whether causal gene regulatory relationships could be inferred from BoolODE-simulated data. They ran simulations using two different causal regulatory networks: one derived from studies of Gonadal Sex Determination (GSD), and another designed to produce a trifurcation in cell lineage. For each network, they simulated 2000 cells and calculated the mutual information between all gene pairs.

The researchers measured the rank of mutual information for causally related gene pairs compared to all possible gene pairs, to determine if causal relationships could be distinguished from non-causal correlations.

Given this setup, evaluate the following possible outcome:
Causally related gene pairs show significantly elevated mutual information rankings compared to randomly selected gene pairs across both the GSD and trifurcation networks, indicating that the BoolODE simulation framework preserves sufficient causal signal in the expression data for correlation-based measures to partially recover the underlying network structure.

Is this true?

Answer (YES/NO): NO